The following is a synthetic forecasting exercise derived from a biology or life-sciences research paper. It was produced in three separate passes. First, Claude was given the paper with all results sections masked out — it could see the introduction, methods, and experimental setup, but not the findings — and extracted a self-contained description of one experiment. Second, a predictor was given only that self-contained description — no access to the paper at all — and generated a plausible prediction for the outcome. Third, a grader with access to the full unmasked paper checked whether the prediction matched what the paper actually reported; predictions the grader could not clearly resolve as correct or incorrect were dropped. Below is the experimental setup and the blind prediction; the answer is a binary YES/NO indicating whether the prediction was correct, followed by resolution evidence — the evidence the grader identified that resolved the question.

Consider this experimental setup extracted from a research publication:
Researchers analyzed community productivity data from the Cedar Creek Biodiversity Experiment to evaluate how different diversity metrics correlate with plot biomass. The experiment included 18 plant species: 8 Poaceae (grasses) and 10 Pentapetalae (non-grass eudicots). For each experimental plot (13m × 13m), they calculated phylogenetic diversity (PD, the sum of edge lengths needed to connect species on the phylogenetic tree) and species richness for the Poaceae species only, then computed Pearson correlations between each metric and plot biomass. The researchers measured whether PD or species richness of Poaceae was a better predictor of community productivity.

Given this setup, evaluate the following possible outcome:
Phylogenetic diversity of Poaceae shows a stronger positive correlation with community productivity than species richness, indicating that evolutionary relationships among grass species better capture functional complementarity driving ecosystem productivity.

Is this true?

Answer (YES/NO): NO